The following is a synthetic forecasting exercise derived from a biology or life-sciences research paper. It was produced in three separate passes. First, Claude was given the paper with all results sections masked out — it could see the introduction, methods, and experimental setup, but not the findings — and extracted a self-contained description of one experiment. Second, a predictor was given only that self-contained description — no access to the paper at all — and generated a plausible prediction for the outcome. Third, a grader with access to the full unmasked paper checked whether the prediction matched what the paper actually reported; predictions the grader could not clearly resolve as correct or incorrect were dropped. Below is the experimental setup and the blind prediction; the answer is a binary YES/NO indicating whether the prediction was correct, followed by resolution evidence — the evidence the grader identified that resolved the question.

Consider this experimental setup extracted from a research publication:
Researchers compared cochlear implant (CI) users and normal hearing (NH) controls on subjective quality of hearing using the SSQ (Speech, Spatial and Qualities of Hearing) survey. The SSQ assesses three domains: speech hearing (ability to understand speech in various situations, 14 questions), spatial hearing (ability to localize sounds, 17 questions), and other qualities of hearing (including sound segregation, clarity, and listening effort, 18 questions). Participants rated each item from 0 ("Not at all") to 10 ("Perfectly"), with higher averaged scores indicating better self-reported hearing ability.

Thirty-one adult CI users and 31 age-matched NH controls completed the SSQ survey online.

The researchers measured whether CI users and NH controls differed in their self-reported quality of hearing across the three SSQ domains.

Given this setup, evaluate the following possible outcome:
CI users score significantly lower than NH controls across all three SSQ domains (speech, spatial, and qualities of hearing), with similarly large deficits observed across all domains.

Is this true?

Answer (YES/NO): NO